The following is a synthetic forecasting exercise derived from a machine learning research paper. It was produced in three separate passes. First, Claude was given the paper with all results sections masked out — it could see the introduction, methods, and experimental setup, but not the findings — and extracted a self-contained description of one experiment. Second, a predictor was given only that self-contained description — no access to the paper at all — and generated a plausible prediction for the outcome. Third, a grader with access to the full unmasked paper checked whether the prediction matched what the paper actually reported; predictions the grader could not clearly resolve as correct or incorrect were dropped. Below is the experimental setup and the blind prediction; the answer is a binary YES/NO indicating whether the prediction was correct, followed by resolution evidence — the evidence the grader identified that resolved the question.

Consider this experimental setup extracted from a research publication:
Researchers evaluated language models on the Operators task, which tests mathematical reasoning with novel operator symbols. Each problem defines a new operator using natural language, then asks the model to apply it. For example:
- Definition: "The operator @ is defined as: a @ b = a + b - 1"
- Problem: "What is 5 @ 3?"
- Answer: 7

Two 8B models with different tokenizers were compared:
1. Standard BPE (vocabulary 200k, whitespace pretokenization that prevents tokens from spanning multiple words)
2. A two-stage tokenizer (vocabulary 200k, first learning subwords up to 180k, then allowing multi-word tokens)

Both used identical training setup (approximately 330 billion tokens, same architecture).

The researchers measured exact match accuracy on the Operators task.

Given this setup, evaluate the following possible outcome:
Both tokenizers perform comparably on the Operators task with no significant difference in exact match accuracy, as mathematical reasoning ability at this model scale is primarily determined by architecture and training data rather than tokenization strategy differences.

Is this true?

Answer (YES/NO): YES